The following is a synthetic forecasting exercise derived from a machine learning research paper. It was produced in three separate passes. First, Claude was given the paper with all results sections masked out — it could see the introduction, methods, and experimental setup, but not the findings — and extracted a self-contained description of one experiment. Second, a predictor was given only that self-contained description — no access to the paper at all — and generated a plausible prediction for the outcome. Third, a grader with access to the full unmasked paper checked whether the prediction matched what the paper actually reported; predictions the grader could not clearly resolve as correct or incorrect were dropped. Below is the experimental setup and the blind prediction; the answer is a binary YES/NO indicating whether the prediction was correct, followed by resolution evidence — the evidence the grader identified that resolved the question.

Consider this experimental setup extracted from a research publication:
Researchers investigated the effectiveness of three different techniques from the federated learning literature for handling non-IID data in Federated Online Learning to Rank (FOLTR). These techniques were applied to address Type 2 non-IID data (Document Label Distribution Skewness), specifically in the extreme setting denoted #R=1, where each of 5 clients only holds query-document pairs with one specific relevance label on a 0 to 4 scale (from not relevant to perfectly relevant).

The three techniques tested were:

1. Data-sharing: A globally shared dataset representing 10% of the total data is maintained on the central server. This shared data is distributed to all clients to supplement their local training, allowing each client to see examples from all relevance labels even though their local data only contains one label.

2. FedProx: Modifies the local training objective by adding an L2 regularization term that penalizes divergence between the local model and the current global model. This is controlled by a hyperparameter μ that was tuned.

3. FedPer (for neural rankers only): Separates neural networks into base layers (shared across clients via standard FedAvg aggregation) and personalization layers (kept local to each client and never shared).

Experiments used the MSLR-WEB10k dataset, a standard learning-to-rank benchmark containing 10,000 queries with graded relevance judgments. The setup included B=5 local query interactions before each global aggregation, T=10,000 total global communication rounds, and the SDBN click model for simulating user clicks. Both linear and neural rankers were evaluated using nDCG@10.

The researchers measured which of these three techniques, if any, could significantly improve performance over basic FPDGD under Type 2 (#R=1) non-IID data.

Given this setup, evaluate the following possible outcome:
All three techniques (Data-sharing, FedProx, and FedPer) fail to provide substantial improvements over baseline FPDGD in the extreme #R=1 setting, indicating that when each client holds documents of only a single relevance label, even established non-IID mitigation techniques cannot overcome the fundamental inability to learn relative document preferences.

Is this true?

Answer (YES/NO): NO